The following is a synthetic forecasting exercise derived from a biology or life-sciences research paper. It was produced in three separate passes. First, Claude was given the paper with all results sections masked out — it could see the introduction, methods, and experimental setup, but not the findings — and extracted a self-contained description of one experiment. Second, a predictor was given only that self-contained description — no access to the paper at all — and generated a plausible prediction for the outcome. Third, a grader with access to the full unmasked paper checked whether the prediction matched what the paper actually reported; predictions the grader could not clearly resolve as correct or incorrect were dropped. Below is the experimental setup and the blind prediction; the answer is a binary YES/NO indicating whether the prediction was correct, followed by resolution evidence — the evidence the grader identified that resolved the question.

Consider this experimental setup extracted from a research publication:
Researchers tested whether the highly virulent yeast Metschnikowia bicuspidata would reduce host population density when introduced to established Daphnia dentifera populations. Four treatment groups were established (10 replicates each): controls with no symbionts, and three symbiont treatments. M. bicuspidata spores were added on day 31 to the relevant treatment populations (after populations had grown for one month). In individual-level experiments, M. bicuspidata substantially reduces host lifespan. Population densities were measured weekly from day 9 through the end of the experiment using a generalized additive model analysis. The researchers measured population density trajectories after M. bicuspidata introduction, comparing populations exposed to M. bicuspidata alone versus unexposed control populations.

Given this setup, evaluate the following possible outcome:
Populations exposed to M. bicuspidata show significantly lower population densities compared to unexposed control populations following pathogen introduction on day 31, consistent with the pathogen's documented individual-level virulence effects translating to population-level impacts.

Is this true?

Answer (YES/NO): NO